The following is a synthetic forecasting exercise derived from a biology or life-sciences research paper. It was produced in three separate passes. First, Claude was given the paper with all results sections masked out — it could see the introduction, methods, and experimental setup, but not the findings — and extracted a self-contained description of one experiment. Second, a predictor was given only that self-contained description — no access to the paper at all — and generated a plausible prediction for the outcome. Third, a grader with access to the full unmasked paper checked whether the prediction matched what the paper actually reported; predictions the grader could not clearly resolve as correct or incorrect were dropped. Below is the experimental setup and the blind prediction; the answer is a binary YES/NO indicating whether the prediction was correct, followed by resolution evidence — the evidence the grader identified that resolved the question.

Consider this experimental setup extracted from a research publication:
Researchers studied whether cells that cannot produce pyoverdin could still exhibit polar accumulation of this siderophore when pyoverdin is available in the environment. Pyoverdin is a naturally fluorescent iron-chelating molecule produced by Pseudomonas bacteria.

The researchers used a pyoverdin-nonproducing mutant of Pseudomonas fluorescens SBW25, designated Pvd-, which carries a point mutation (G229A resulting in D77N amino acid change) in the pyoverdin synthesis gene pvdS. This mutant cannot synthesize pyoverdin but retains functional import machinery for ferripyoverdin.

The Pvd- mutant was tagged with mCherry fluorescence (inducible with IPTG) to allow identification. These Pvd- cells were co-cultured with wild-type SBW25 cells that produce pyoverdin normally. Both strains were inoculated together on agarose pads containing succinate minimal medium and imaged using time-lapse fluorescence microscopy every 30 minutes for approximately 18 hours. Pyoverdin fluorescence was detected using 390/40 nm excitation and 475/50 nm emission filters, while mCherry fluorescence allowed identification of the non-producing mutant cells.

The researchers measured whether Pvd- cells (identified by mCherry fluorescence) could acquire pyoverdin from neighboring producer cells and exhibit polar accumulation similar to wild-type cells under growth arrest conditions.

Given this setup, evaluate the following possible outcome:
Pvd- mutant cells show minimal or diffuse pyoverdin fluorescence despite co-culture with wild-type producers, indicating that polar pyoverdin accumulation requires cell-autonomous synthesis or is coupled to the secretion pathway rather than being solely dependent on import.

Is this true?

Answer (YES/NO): NO